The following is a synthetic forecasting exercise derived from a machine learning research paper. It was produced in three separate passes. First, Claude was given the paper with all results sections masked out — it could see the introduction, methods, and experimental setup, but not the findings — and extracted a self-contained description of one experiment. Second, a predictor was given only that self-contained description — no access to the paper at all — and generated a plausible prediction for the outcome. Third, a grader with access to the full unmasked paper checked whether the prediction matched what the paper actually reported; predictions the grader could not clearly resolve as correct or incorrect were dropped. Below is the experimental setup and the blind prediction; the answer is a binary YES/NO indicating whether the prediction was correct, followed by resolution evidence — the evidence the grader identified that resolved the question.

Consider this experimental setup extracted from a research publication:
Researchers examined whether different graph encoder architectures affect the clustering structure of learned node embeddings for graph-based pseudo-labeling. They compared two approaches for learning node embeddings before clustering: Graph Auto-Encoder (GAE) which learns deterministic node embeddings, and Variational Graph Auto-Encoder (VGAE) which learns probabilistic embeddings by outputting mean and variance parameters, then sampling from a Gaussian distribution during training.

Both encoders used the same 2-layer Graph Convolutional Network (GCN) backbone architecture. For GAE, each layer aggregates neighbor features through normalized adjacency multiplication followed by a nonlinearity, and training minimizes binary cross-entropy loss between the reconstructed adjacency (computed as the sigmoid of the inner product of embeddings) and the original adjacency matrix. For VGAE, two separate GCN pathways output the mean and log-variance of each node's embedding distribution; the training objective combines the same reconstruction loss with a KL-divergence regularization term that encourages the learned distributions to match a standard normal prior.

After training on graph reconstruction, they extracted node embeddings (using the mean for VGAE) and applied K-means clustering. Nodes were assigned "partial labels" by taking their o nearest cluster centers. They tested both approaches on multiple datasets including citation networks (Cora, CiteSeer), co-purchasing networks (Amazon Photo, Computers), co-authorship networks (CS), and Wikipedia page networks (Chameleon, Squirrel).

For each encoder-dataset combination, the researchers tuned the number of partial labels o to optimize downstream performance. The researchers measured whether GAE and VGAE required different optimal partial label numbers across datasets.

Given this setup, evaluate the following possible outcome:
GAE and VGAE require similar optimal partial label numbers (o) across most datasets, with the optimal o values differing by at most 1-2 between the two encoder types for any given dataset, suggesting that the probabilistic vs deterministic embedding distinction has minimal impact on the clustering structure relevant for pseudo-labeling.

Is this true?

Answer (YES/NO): YES